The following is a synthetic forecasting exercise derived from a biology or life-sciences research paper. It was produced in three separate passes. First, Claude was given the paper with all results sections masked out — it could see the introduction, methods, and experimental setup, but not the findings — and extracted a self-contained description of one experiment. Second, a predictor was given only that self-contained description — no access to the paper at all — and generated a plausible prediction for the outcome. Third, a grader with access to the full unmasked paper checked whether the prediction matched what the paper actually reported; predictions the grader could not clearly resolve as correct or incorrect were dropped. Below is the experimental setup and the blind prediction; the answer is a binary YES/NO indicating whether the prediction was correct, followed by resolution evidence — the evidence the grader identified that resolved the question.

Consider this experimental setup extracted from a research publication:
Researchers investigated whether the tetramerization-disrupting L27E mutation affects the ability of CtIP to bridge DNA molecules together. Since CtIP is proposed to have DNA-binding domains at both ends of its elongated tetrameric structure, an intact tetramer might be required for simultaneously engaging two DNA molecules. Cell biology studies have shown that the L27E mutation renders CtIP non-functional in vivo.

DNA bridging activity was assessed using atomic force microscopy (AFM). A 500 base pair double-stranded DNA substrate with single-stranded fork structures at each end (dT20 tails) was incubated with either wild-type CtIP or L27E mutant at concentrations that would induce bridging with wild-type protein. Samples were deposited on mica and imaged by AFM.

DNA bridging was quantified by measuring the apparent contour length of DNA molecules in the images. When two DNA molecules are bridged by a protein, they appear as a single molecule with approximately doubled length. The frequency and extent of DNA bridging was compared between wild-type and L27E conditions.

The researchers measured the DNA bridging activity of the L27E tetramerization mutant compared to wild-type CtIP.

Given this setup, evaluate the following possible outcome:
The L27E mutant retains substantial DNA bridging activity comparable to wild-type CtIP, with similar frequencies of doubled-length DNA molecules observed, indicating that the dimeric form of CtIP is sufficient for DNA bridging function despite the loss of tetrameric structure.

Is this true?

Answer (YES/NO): NO